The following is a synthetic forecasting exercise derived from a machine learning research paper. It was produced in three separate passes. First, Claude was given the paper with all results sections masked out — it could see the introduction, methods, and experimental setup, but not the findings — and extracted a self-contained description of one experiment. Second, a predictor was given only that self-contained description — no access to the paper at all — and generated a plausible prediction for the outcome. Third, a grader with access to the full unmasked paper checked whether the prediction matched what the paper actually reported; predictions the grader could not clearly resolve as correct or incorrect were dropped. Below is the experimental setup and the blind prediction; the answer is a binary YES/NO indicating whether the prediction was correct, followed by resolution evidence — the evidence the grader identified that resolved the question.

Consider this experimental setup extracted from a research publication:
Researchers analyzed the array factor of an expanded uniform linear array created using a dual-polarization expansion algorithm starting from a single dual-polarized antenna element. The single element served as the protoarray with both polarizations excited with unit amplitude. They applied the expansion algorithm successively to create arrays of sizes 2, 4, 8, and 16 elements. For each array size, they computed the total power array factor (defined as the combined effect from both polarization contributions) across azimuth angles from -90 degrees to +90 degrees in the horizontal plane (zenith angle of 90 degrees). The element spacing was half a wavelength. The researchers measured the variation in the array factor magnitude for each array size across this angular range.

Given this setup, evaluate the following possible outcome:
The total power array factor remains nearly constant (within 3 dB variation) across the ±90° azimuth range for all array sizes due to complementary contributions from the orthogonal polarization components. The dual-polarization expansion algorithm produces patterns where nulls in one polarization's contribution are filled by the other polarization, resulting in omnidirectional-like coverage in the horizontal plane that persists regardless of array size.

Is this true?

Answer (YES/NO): YES